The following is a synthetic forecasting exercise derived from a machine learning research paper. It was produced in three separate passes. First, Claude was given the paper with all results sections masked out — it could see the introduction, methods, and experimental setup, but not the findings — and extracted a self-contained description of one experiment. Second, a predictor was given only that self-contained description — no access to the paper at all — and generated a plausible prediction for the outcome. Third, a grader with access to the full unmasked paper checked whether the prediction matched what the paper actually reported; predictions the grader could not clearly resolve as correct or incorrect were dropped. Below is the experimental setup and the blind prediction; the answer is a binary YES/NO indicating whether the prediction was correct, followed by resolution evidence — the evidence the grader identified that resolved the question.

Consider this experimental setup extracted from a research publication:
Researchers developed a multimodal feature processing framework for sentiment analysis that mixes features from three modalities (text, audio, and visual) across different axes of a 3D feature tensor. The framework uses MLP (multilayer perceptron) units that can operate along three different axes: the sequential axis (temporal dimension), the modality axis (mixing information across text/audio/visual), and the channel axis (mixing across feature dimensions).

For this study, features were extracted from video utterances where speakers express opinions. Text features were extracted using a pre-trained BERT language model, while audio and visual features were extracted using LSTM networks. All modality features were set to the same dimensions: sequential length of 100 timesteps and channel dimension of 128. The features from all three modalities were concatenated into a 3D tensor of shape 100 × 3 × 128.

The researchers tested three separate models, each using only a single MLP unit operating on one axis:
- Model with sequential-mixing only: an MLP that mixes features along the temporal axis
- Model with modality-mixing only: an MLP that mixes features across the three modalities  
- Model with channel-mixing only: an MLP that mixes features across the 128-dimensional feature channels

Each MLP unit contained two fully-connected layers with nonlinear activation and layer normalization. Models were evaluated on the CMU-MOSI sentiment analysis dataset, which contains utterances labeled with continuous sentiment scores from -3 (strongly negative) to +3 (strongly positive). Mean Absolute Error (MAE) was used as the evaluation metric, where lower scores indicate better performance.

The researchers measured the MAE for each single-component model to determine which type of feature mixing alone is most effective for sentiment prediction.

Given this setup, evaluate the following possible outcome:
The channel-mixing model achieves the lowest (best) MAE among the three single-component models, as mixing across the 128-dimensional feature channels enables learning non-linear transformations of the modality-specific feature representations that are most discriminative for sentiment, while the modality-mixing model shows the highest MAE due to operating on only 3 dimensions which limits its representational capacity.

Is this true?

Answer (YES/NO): NO